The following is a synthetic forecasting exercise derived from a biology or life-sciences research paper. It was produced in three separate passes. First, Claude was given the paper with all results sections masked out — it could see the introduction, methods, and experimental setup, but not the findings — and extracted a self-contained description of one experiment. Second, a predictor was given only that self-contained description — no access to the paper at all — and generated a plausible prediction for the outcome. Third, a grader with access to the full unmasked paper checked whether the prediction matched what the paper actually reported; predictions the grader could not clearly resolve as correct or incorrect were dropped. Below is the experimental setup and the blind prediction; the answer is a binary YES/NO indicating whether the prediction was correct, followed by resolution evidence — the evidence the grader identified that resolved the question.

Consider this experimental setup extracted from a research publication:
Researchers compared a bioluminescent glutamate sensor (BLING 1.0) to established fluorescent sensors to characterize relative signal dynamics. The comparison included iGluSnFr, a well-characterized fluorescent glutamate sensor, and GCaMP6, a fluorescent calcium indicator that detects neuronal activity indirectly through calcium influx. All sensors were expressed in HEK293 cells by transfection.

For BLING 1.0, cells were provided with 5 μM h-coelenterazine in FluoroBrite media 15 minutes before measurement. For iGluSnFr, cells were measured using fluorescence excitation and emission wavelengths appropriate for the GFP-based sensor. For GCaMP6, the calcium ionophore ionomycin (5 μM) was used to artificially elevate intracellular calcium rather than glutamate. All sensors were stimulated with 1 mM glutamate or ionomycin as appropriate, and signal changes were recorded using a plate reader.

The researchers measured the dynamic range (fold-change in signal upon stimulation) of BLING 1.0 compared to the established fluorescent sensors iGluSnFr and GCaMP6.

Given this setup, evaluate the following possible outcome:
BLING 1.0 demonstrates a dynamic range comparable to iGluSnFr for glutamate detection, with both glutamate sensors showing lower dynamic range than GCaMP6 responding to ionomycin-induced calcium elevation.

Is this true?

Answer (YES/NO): NO